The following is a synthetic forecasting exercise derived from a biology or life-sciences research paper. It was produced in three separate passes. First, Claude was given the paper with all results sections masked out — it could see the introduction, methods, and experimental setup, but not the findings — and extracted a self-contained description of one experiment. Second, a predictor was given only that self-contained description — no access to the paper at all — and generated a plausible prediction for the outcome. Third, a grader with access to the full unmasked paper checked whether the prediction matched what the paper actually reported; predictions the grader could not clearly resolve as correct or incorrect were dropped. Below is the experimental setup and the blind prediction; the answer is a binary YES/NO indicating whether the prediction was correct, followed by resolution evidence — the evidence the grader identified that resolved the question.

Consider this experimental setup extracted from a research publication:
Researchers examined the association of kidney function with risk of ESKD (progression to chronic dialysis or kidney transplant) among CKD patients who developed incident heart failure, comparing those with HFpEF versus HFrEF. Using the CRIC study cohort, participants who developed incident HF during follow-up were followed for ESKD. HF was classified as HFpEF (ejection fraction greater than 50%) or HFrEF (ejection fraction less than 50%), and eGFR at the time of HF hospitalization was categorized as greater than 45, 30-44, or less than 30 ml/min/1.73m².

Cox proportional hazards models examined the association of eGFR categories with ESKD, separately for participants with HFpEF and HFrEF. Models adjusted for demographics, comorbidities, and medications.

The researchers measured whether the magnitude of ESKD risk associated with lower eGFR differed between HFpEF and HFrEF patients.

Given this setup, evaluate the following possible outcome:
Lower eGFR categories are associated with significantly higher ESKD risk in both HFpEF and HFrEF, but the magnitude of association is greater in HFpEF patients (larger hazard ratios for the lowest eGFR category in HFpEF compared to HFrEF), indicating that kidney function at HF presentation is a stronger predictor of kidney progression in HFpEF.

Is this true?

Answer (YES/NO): NO